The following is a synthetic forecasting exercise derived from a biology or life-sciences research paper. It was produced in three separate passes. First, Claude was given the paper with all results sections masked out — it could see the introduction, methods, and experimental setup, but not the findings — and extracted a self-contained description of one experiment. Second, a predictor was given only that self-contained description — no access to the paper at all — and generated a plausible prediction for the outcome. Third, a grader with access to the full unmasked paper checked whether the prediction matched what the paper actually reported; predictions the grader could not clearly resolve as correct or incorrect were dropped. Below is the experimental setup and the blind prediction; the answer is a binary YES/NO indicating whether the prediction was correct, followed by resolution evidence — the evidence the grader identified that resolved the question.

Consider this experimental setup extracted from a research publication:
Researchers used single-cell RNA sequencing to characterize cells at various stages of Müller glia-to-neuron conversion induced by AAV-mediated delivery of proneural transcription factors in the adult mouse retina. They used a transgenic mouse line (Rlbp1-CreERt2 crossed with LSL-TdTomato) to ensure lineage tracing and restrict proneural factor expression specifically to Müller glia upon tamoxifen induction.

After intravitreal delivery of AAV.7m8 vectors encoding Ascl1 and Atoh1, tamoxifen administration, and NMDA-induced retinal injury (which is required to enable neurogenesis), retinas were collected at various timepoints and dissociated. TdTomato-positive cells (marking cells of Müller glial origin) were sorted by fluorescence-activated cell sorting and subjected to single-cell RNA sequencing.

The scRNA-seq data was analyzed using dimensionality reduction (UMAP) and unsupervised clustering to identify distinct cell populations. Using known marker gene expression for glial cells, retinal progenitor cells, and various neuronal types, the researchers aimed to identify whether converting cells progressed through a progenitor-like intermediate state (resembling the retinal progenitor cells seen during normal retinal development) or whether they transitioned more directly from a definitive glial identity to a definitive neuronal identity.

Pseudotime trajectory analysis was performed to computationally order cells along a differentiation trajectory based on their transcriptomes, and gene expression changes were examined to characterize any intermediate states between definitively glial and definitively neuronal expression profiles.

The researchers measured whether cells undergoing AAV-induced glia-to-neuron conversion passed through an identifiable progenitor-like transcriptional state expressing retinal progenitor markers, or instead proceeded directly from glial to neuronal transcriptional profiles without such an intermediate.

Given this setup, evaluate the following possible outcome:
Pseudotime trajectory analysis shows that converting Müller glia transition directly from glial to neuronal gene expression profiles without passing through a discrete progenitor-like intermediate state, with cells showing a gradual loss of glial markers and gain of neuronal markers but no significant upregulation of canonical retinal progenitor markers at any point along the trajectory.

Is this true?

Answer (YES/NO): NO